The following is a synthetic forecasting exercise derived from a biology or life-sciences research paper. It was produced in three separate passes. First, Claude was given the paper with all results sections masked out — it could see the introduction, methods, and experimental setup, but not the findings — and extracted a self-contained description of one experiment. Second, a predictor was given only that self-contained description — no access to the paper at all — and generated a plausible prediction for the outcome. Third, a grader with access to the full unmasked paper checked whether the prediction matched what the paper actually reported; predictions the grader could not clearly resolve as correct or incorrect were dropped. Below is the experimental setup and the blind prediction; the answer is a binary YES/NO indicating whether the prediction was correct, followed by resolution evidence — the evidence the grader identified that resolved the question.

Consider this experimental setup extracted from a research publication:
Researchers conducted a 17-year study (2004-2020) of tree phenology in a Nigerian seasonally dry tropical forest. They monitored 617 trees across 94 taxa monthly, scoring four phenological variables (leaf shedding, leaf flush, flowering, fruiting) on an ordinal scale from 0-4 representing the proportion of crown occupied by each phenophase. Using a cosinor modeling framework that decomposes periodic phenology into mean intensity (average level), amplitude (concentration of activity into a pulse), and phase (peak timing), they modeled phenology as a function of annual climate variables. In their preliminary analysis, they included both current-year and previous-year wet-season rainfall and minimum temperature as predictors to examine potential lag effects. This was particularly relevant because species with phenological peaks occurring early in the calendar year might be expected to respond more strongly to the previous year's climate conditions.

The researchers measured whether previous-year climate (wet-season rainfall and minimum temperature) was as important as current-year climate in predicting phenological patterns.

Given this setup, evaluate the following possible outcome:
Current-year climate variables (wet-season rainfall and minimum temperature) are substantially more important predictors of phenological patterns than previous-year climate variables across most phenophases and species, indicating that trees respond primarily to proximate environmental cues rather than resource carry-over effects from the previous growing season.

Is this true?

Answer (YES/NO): YES